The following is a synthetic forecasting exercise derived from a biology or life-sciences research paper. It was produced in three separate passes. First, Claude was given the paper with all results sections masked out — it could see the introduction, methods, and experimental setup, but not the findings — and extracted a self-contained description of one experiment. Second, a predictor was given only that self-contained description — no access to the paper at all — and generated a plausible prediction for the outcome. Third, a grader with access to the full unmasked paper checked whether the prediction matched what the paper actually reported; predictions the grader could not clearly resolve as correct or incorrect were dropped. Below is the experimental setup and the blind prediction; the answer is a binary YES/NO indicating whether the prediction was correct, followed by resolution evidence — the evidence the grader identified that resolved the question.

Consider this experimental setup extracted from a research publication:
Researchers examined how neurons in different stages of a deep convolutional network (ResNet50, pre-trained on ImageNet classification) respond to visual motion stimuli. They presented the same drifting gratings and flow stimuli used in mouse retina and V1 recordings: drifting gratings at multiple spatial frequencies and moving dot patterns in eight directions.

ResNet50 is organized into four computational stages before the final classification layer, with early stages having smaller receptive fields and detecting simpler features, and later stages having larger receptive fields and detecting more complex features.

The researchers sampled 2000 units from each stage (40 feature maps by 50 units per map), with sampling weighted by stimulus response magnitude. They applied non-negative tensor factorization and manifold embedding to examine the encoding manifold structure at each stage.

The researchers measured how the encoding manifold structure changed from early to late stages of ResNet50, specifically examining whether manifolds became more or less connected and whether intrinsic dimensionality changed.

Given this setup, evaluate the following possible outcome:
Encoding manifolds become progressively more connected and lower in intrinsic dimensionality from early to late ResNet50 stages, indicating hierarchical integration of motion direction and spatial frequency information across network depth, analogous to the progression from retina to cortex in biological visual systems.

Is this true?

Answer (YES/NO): NO